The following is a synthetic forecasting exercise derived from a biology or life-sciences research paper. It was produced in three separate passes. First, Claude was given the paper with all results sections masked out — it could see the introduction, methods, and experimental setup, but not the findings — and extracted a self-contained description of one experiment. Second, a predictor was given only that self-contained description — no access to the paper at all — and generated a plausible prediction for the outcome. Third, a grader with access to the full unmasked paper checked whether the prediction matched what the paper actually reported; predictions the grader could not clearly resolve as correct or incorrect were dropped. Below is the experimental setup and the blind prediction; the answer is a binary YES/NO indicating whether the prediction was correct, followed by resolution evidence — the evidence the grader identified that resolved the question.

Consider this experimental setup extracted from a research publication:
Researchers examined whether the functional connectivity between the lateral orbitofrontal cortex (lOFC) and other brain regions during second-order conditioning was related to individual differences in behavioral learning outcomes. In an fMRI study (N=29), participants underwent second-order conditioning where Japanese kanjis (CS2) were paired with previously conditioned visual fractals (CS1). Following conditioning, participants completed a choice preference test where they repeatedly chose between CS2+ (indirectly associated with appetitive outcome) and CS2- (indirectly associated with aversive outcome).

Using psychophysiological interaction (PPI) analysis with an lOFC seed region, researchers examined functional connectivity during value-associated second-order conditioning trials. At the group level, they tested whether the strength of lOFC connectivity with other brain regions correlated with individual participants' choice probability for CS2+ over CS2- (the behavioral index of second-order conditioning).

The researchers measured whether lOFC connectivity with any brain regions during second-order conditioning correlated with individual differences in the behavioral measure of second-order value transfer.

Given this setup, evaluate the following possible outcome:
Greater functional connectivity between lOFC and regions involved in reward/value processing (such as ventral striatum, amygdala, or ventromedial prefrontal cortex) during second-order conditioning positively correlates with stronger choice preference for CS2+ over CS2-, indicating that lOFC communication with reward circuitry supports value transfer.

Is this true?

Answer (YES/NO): NO